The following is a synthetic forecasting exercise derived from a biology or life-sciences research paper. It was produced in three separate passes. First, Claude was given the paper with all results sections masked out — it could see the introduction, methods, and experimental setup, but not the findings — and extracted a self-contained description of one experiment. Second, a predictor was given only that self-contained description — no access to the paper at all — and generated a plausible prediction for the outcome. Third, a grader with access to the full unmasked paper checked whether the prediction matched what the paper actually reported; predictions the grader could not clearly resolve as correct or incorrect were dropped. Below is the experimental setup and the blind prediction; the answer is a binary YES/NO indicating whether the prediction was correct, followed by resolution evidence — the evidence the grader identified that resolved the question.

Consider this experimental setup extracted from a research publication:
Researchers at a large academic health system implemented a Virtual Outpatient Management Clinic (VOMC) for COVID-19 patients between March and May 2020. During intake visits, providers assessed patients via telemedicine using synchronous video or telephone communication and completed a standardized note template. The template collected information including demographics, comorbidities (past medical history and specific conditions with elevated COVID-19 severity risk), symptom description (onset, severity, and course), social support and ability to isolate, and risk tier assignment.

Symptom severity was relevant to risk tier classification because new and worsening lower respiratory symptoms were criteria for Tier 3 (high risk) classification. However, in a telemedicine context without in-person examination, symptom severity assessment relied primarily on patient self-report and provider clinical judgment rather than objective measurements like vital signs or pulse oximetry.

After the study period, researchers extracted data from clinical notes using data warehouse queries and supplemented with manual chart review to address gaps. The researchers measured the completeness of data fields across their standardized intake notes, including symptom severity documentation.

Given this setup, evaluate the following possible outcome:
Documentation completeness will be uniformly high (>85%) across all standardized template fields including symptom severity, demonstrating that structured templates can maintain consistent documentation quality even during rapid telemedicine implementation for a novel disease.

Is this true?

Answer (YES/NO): NO